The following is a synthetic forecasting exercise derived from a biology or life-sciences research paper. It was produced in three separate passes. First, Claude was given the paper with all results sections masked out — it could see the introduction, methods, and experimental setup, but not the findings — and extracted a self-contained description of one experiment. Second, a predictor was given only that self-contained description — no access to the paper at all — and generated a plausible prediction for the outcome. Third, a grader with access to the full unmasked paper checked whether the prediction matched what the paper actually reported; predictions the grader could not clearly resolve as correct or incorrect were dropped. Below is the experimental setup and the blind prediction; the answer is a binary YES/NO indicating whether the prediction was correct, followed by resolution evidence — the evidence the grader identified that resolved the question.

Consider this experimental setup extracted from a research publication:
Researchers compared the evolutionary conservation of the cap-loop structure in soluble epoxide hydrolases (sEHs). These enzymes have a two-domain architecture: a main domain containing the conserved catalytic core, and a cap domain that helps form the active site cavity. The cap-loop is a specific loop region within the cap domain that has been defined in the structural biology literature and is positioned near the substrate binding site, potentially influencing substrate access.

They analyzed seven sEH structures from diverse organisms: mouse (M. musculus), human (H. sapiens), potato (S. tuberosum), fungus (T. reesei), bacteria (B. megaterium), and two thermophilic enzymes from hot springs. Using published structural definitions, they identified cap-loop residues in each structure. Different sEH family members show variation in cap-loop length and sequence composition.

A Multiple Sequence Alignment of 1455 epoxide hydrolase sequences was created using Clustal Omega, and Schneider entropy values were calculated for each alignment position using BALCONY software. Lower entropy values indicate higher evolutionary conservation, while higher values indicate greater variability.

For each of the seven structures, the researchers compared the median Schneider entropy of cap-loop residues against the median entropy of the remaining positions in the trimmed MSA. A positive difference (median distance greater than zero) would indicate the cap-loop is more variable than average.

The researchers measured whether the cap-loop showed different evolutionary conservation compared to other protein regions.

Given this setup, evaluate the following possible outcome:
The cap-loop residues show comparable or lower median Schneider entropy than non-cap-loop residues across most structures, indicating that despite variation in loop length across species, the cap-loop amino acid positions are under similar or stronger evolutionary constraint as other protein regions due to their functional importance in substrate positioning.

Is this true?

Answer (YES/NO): NO